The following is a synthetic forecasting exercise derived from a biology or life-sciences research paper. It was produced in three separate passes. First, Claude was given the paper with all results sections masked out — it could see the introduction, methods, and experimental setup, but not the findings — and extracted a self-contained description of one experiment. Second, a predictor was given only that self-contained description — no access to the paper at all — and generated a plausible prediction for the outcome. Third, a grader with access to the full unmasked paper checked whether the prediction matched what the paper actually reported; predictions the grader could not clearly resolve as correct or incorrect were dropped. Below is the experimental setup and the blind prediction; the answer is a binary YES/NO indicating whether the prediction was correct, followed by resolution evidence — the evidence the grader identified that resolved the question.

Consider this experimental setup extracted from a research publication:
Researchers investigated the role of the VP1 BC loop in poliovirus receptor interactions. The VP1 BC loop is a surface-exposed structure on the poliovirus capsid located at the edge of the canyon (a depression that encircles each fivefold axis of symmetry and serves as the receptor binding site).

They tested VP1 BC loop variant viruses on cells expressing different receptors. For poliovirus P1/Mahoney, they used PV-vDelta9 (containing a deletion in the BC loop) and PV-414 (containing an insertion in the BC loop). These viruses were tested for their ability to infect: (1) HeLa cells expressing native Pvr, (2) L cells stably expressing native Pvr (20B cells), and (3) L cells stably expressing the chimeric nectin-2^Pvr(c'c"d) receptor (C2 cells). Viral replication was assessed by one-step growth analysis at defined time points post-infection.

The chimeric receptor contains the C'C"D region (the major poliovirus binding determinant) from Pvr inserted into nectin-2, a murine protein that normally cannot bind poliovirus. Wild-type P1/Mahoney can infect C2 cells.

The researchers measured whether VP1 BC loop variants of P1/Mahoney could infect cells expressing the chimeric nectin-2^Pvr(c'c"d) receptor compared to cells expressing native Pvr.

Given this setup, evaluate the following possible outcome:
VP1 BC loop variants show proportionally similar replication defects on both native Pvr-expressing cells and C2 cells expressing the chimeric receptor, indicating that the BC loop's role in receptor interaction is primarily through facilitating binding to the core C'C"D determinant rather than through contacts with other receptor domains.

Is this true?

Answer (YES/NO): NO